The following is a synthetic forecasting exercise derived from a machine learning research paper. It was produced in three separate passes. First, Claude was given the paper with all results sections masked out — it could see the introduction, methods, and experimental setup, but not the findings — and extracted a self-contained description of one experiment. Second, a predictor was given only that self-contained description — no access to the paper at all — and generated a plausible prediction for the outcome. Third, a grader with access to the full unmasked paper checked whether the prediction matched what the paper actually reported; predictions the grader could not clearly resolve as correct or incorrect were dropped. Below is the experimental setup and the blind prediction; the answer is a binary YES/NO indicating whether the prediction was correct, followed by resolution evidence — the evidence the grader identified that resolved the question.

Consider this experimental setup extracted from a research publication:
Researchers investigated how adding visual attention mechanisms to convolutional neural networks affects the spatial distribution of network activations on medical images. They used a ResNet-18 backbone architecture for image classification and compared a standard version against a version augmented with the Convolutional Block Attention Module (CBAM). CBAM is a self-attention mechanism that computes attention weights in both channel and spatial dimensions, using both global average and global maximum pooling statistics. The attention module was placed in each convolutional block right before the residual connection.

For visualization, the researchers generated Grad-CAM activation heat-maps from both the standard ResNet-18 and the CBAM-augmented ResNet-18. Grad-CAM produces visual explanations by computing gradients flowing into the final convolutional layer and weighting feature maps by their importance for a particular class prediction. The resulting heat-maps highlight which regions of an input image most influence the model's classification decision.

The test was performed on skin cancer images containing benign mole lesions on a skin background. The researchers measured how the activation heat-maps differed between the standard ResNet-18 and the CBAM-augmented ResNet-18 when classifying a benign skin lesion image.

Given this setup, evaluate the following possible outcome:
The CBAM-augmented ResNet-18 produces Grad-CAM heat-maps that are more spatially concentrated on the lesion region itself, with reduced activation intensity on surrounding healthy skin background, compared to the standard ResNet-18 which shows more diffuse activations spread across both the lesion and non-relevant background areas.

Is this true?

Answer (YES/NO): YES